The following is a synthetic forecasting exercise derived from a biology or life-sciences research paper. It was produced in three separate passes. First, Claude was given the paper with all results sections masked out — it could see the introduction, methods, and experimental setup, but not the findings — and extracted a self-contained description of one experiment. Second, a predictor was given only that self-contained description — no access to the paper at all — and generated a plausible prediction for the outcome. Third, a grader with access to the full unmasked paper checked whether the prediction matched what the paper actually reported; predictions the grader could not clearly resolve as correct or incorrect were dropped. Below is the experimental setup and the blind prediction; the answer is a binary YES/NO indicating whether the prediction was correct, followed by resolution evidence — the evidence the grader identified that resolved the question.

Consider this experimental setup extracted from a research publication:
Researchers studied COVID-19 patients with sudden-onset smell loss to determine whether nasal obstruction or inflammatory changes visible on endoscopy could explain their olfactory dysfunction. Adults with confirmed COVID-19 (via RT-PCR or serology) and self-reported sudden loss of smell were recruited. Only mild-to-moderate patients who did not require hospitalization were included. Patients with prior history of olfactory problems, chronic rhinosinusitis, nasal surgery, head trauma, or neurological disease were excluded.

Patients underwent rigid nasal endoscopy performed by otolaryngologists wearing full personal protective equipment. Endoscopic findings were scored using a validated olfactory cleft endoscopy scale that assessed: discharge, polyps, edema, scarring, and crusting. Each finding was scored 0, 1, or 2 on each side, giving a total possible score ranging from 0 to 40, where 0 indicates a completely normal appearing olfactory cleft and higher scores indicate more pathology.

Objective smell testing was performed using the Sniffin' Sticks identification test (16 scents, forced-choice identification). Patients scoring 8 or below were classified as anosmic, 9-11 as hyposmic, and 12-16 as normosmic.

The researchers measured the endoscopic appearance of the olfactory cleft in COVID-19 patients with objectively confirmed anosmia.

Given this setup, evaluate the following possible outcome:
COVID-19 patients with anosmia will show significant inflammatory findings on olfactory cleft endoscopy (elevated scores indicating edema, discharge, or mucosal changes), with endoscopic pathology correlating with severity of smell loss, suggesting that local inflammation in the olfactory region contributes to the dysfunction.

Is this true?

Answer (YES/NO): NO